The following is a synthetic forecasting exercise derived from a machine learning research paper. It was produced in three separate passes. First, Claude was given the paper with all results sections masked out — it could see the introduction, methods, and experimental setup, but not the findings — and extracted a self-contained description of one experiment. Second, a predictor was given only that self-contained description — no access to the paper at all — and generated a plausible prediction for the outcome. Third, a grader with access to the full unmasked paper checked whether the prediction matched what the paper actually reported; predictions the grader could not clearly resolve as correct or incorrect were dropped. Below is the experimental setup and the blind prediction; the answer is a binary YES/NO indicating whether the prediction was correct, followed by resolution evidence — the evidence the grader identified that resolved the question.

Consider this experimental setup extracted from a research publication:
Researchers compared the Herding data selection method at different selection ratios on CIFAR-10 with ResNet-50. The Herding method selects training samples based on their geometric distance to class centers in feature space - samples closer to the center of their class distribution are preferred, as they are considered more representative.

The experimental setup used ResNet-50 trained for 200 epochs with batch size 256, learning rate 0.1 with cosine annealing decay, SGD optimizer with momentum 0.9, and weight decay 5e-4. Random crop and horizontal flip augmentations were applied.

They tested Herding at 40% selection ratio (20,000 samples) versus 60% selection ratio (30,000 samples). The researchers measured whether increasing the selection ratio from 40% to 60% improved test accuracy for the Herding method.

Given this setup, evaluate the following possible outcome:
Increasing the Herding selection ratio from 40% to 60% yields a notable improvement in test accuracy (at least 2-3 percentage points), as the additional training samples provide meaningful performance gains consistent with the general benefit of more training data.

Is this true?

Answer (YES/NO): NO